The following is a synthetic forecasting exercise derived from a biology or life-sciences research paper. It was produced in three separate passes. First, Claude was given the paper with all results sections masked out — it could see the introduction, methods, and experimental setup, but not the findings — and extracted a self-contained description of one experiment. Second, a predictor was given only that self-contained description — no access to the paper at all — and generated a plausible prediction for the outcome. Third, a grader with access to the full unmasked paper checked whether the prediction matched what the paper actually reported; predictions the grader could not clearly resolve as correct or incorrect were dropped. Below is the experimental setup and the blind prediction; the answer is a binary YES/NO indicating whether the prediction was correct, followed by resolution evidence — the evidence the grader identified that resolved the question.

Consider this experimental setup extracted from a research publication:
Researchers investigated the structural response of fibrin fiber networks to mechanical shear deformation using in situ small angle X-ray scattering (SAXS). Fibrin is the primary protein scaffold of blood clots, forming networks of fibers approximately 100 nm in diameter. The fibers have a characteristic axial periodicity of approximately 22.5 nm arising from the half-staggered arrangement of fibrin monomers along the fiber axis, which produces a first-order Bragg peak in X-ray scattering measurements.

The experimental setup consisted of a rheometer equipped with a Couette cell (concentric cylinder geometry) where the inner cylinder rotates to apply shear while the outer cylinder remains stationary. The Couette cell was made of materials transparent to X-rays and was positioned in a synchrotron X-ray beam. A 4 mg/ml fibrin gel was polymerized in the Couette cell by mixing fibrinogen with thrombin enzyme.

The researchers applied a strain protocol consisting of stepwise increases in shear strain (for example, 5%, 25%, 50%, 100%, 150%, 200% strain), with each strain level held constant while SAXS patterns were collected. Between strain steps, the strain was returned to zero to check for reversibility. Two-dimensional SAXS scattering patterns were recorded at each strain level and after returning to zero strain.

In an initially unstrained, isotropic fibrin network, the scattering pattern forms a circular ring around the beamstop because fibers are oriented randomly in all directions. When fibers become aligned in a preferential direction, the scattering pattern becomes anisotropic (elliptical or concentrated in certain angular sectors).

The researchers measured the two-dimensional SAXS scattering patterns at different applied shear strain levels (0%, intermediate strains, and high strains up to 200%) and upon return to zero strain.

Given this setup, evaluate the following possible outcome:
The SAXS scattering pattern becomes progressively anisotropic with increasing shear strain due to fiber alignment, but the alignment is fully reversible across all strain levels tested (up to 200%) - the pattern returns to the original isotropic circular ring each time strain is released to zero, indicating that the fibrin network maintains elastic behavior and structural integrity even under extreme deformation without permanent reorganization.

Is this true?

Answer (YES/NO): YES